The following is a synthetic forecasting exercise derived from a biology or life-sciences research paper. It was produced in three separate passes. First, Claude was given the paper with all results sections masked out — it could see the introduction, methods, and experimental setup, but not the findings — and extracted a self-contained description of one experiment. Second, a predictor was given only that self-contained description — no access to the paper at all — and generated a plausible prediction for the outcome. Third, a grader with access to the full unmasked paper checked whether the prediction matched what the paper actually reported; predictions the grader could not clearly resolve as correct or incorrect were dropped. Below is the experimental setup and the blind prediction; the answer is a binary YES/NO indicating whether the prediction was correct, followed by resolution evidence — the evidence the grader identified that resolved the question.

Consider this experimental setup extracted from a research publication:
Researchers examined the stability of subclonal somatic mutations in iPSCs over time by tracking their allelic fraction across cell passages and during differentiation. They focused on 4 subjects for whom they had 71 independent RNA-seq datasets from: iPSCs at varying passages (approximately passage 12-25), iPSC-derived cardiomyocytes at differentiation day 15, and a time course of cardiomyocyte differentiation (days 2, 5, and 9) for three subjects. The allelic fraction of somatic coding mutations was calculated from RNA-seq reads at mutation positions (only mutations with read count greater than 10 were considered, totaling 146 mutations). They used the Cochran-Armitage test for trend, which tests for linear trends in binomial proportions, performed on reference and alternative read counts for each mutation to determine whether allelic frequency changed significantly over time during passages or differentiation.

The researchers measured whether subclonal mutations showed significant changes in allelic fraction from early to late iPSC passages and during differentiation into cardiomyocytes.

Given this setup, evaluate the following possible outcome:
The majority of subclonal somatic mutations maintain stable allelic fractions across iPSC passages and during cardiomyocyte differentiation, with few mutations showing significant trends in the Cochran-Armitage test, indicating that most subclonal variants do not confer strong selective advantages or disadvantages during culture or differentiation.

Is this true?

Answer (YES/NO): YES